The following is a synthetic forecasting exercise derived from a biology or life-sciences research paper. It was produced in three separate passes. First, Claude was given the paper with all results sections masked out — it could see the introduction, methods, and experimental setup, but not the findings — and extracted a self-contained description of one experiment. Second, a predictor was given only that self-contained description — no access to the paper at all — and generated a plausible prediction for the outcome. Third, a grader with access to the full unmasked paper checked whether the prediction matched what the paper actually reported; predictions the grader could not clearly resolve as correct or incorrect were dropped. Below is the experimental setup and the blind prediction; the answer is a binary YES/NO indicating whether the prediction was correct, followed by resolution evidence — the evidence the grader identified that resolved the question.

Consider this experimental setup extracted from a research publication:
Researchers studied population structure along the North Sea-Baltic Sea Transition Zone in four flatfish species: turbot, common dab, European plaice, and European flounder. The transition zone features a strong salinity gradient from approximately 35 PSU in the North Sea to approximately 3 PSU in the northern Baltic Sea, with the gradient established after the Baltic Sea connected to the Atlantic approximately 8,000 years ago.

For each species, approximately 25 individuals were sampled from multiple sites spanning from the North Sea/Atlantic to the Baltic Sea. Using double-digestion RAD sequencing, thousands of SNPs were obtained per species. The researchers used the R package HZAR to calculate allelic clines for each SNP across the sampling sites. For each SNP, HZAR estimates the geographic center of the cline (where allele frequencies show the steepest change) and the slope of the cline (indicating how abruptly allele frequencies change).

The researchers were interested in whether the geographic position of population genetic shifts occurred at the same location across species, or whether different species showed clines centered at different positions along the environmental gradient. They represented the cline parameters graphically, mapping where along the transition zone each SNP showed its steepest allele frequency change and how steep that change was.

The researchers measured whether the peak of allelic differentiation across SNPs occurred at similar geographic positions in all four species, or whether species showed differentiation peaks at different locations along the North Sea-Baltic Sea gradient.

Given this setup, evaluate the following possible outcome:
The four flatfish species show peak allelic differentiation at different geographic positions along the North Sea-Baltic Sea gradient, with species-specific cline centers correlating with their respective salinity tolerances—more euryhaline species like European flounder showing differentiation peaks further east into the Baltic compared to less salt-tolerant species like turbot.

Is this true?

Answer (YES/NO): NO